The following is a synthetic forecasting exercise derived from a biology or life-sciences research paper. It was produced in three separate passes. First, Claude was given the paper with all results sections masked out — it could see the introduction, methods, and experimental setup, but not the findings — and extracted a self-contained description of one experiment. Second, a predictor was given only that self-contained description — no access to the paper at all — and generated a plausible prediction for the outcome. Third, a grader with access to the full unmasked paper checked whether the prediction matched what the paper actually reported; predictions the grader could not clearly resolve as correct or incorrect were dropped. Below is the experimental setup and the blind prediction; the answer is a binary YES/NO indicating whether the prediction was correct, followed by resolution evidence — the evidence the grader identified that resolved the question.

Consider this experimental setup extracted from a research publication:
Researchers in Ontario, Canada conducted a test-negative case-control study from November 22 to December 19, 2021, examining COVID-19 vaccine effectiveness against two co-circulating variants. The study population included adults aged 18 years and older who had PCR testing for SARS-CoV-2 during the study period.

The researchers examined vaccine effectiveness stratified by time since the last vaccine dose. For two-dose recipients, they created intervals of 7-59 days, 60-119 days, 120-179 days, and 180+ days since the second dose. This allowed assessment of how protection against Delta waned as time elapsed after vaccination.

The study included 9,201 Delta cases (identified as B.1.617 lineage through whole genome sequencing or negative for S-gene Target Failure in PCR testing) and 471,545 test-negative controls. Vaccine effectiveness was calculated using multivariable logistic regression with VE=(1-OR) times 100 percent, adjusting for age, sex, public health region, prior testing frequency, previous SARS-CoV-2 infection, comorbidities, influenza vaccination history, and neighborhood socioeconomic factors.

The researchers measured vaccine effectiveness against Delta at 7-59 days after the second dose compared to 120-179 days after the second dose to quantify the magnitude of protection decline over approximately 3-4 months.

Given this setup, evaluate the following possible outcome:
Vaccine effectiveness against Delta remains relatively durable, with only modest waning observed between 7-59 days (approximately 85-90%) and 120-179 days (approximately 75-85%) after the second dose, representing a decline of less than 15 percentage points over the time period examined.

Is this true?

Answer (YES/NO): YES